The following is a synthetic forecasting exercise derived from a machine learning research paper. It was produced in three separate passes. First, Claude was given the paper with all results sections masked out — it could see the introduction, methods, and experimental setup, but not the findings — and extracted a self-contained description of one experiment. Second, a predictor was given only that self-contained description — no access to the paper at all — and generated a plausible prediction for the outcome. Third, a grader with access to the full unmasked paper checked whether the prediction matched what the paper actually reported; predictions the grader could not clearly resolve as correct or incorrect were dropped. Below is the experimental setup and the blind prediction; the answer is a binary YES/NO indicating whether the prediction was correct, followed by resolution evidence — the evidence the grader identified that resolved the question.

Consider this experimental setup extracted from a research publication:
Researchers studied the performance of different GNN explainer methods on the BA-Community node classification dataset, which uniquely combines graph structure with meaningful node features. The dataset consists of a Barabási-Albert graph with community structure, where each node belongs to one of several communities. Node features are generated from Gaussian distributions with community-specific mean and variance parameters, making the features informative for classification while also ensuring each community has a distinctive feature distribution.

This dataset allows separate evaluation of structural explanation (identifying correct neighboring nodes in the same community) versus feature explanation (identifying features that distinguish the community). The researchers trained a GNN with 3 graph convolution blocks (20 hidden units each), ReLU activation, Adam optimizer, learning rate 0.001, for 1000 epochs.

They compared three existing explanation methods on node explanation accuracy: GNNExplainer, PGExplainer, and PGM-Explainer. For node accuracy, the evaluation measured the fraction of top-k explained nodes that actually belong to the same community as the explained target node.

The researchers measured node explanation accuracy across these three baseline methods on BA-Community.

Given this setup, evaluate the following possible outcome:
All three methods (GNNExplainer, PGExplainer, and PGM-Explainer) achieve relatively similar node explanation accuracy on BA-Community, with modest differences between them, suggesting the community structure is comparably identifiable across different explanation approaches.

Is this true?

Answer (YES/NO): NO